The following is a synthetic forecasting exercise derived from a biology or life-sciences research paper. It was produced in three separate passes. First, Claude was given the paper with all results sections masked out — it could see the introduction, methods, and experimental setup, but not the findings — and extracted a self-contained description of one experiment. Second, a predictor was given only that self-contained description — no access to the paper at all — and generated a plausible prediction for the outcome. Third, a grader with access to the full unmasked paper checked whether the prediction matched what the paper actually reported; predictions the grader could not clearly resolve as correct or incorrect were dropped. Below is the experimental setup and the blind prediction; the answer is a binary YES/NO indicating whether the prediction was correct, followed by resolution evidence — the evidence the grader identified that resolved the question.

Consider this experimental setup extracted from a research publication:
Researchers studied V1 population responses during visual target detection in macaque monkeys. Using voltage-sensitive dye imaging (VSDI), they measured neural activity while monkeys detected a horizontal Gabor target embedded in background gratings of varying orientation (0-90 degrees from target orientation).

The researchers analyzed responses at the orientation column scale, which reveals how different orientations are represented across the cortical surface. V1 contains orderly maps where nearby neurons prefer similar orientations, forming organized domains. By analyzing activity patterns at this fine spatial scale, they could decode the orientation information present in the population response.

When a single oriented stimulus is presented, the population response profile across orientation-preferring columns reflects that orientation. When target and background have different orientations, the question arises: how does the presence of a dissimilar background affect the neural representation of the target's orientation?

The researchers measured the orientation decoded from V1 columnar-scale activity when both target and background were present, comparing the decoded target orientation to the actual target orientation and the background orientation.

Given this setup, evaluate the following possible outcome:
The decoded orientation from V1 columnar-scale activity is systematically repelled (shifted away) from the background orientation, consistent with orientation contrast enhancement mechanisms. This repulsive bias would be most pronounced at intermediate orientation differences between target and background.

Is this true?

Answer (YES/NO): YES